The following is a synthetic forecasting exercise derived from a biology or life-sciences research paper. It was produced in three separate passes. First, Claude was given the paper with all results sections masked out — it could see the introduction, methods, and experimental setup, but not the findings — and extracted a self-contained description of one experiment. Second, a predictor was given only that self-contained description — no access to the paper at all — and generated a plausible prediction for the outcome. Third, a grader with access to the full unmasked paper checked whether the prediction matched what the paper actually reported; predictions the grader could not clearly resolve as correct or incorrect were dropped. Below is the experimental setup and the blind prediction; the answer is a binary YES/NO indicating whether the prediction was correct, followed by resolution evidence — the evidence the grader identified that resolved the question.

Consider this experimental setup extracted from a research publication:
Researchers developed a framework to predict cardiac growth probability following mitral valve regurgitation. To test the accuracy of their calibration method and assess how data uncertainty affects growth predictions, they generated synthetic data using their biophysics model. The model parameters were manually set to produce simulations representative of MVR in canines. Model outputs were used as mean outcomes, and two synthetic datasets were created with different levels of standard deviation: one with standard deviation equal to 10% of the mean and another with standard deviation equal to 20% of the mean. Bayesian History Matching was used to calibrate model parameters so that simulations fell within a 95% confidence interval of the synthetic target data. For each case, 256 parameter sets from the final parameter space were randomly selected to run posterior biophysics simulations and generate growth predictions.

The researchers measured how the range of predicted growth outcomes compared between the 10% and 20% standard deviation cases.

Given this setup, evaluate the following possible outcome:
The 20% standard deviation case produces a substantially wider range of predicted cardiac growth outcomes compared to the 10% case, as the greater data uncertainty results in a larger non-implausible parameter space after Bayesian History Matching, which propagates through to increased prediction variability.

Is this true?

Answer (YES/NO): YES